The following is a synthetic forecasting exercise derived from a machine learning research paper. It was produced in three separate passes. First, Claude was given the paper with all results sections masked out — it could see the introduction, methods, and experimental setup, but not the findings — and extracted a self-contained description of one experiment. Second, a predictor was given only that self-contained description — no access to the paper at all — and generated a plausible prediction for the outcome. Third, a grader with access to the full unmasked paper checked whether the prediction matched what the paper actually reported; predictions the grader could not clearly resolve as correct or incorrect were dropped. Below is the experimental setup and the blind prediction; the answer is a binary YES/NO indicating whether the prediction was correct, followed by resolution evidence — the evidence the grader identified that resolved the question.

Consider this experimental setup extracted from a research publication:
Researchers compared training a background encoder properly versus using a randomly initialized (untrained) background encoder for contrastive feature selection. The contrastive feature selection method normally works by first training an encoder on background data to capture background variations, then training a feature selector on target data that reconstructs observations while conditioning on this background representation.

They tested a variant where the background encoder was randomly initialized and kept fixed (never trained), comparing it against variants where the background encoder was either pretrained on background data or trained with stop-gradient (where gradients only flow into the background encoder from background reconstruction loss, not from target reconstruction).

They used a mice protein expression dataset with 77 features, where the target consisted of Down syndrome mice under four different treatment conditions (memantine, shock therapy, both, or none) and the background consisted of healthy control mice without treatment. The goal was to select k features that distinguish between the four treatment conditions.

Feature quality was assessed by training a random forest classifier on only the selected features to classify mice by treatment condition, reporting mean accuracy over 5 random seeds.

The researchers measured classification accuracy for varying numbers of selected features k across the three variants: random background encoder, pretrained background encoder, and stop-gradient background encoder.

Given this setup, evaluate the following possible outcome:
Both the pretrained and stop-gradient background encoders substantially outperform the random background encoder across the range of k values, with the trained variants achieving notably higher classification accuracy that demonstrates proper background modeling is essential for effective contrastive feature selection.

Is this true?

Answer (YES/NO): NO